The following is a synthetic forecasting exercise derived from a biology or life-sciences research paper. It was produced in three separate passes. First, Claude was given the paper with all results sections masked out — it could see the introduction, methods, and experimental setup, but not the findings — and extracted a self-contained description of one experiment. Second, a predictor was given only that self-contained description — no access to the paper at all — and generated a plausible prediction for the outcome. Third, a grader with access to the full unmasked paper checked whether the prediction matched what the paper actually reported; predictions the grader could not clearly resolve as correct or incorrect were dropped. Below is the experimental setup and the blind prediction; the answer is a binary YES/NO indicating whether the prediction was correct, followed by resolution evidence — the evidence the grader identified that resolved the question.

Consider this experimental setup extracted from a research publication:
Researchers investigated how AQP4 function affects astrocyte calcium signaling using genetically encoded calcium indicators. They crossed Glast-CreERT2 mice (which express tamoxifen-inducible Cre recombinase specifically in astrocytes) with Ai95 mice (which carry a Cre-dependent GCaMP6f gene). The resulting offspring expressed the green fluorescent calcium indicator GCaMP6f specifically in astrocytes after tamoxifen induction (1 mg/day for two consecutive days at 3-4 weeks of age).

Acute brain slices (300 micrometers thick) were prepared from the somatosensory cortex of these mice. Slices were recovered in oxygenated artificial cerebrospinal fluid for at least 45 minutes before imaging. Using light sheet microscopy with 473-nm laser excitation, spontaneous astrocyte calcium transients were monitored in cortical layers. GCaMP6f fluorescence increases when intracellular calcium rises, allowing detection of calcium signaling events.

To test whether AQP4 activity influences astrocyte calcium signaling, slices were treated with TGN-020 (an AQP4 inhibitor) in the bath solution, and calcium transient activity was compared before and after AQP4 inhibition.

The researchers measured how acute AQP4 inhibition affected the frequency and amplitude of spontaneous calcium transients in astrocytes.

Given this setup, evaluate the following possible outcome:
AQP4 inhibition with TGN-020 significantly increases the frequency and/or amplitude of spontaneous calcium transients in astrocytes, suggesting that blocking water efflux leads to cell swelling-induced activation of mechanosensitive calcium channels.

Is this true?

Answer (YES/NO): YES